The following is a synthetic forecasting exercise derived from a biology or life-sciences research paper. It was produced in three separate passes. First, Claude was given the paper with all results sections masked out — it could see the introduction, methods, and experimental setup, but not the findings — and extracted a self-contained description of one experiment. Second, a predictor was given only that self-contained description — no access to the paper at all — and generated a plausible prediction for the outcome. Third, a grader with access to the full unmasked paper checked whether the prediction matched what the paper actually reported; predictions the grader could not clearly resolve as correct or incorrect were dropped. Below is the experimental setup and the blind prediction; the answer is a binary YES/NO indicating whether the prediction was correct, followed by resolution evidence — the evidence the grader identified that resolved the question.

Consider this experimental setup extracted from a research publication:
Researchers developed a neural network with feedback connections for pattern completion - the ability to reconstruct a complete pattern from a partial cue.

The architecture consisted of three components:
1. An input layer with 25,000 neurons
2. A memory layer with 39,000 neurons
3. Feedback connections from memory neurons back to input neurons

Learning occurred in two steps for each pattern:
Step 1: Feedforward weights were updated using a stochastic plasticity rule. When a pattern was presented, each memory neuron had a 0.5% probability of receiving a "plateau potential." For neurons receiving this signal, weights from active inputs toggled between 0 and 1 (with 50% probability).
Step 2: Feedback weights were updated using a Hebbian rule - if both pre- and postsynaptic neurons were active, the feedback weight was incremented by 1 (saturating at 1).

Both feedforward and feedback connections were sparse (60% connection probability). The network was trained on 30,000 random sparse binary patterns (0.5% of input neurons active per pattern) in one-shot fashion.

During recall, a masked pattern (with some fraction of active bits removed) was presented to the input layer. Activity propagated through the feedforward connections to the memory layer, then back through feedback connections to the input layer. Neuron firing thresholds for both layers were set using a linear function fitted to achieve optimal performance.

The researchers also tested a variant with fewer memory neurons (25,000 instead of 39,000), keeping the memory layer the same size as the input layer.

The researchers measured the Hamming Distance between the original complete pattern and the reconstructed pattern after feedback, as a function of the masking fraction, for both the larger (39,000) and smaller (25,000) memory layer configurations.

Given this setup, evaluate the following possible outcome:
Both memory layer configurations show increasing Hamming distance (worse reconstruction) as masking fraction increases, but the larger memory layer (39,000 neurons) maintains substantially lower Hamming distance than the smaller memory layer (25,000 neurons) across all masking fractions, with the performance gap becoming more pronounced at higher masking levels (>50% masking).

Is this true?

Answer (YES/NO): NO